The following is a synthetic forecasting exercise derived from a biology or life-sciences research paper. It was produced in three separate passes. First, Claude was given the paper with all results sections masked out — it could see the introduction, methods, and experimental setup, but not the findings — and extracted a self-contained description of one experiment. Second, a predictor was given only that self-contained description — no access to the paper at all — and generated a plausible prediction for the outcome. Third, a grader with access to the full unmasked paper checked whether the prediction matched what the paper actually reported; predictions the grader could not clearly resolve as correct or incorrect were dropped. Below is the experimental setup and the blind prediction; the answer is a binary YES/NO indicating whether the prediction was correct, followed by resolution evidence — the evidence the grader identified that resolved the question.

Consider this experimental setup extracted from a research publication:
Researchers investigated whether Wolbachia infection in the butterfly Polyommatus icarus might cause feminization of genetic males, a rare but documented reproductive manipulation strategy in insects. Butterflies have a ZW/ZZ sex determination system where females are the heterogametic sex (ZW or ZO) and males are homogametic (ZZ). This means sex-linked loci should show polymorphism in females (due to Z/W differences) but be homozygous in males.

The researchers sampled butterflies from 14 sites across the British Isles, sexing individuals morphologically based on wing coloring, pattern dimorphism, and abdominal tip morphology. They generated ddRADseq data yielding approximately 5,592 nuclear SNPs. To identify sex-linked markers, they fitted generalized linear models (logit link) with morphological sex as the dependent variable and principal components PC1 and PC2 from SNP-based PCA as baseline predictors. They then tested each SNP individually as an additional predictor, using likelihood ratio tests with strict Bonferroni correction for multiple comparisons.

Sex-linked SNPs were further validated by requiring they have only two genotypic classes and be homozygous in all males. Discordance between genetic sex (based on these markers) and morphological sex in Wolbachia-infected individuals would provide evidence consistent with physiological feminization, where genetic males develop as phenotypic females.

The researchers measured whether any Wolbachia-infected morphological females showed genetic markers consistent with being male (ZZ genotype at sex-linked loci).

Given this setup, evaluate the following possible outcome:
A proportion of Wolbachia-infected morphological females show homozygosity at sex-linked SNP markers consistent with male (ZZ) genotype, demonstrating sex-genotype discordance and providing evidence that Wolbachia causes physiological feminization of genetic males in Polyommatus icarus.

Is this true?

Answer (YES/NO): YES